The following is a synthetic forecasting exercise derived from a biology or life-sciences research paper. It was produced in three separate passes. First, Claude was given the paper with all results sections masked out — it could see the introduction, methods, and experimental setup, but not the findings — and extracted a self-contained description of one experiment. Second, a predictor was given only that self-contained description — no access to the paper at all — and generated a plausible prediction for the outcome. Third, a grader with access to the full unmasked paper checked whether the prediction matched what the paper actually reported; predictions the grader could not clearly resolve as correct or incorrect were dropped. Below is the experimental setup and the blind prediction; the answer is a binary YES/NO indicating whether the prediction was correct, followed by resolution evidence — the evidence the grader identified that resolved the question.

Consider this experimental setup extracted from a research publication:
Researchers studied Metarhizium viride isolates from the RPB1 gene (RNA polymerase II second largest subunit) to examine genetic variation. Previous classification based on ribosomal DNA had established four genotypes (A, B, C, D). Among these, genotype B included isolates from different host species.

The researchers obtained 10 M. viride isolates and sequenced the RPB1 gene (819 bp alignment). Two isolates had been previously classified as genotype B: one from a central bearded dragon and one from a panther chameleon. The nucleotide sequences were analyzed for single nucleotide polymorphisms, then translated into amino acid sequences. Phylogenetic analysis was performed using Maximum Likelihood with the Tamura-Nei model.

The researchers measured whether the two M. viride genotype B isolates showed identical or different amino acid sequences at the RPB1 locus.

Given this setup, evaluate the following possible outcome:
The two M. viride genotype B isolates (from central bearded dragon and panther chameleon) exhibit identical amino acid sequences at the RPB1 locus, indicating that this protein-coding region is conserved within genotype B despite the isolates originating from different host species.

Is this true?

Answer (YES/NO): NO